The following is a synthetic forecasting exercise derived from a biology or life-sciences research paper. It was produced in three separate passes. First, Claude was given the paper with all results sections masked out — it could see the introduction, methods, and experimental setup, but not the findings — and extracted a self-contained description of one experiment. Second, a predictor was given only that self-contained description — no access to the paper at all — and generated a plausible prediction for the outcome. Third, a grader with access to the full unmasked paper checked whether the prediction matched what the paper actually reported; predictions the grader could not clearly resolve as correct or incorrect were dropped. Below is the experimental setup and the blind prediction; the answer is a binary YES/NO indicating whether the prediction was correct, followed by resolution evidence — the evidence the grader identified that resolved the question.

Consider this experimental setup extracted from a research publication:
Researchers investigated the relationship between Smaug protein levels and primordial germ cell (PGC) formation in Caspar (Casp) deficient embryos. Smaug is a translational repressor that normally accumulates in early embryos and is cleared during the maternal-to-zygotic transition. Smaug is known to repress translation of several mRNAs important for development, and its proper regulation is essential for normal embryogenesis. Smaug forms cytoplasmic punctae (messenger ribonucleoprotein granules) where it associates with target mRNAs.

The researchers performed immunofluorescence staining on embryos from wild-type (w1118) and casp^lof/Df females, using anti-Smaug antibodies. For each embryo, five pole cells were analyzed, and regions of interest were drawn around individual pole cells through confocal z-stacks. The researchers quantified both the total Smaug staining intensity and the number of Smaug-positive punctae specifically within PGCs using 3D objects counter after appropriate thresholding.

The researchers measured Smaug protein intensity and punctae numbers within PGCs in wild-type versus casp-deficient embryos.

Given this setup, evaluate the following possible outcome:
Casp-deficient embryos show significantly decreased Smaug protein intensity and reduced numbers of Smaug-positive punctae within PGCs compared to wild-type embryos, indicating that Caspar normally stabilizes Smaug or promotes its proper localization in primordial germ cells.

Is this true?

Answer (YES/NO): NO